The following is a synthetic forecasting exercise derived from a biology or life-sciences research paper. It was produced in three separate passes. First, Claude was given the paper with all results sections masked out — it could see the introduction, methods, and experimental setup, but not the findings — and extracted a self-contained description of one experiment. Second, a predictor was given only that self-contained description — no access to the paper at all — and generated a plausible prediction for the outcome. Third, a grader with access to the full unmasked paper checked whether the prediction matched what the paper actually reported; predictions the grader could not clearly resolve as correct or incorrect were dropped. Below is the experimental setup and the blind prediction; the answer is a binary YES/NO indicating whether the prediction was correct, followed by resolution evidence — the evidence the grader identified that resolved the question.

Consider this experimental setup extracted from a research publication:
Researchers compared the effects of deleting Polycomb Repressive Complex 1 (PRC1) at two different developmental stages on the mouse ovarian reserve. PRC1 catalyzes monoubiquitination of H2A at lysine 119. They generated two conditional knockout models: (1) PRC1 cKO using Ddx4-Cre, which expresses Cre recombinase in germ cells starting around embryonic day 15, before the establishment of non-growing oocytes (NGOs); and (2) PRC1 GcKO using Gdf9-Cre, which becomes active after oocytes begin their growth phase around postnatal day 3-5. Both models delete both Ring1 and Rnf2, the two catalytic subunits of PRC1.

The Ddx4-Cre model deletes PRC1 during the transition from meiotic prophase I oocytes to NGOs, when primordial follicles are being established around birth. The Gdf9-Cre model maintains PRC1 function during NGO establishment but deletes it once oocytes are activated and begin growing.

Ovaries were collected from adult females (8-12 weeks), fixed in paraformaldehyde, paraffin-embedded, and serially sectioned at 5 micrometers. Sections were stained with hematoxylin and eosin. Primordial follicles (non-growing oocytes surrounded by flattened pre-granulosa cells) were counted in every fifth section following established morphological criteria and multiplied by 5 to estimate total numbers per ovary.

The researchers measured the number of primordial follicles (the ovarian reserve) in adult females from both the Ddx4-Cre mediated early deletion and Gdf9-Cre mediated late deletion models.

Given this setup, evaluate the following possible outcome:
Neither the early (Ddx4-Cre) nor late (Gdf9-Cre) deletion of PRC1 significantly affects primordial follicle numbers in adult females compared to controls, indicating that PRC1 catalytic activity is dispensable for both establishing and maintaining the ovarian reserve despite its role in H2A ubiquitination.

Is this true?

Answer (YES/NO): NO